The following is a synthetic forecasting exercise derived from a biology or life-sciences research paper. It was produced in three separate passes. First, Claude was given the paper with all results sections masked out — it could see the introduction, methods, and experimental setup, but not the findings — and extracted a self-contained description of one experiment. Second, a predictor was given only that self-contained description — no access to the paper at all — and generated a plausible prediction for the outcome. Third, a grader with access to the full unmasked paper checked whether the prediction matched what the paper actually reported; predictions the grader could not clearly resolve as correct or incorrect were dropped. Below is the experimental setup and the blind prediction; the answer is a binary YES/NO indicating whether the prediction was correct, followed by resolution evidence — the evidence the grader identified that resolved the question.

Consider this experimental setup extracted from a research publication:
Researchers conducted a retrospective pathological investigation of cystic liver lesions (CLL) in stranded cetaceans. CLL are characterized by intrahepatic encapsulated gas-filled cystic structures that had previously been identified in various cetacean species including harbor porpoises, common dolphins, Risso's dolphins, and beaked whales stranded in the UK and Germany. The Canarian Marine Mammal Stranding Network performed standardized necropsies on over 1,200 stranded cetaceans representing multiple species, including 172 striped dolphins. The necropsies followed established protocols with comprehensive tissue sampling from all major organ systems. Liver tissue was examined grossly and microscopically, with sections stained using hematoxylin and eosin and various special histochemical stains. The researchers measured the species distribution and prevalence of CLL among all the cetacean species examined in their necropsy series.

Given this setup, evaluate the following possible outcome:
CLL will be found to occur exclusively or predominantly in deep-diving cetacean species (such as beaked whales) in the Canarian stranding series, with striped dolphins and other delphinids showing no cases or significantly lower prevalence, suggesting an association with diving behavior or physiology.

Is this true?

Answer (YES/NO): NO